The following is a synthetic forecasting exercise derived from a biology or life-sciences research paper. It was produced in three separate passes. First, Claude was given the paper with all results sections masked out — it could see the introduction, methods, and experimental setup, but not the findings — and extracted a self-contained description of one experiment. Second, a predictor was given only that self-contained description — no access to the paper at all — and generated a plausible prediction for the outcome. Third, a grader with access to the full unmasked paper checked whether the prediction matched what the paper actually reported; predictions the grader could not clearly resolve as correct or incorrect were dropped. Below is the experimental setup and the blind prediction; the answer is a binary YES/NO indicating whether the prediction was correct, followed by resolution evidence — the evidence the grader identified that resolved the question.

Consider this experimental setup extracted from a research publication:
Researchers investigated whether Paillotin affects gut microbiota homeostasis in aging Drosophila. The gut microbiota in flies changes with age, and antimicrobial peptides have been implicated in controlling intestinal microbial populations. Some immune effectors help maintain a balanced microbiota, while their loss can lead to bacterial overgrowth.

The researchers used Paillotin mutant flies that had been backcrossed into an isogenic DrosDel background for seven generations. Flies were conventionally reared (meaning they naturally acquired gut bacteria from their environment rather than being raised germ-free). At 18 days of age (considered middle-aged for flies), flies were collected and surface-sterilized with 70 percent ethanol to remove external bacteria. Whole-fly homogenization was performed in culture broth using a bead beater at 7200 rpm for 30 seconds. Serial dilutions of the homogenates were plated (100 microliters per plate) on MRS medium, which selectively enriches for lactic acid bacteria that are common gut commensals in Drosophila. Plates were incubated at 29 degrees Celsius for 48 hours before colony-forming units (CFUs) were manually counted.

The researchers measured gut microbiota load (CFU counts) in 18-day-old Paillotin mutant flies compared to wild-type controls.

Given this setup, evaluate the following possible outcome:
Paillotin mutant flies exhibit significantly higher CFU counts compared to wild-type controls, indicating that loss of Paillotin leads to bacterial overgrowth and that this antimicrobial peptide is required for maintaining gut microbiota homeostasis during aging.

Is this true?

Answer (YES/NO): NO